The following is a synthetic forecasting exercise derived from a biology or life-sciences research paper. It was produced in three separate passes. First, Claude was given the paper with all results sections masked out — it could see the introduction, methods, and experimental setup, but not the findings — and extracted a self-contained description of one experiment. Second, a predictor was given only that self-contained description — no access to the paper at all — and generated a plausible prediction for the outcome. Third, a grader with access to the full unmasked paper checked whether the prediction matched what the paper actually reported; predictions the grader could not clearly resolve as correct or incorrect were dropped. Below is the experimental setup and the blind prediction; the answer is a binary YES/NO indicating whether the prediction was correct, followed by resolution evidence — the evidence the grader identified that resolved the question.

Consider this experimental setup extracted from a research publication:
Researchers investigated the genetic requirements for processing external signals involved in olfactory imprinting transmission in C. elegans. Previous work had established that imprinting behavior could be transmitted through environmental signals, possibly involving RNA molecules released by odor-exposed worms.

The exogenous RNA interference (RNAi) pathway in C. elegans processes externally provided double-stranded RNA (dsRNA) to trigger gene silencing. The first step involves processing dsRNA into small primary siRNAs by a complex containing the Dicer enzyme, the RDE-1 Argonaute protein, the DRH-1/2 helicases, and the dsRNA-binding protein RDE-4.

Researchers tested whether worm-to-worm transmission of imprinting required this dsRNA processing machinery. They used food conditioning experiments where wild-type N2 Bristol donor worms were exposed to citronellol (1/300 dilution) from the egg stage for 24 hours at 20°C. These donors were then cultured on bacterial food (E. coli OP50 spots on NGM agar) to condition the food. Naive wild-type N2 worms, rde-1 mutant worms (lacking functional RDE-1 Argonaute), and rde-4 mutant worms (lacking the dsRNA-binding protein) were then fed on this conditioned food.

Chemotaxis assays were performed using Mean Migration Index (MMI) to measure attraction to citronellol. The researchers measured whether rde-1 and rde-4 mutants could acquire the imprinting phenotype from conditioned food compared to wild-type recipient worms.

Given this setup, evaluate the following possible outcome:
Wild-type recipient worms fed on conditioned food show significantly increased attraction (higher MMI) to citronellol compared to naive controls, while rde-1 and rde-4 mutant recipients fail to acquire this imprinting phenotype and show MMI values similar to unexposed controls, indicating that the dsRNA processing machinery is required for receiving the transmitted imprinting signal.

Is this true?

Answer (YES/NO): NO